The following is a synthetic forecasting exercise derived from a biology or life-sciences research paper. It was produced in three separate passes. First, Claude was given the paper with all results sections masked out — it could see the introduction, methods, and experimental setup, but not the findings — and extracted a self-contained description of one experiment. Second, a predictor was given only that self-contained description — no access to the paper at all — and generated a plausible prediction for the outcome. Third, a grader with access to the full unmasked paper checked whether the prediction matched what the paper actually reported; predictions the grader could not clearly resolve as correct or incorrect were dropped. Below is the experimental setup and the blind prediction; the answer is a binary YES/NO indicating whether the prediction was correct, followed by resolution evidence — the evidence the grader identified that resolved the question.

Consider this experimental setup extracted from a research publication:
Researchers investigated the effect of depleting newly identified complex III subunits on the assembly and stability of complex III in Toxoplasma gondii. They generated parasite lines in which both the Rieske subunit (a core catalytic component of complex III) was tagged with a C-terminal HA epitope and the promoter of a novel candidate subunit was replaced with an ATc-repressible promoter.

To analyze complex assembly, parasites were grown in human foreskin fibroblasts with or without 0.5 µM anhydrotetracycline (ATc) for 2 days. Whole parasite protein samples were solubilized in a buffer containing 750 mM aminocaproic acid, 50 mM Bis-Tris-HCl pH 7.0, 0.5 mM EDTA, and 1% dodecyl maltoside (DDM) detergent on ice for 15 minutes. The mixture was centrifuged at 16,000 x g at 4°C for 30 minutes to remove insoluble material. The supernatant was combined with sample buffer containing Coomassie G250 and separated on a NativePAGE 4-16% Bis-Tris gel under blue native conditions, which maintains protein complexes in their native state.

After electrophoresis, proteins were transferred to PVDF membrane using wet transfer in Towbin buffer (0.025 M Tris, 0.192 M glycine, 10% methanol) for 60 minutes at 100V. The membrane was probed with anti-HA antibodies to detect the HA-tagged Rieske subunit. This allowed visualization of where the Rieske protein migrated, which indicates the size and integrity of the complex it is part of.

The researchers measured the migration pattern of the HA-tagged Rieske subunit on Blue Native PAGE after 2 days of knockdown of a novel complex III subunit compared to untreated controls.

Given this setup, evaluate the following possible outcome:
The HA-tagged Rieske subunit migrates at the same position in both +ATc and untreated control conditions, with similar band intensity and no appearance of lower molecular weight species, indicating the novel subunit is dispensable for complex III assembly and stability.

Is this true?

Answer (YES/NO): NO